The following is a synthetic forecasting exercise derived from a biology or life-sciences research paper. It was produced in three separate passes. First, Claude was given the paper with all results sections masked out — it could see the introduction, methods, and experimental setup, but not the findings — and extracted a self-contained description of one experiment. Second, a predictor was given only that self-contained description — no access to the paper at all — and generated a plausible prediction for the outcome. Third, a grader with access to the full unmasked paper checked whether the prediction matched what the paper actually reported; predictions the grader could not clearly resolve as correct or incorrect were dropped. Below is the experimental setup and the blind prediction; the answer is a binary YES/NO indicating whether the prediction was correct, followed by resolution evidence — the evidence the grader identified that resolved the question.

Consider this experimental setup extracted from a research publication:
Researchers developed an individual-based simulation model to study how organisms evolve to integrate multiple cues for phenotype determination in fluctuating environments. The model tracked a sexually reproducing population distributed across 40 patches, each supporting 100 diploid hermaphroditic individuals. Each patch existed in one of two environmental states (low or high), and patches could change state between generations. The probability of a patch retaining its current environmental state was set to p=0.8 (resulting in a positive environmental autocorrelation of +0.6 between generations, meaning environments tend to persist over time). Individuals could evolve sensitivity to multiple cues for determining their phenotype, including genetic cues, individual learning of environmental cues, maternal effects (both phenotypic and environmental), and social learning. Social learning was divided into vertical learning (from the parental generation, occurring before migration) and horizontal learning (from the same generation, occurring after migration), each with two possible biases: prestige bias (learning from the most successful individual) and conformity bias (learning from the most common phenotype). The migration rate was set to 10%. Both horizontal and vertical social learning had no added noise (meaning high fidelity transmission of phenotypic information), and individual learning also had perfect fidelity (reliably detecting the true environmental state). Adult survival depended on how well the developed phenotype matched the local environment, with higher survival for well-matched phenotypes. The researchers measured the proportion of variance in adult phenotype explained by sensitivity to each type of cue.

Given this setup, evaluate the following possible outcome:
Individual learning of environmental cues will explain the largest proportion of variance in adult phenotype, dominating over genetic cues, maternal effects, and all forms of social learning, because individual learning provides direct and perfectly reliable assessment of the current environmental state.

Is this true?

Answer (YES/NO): NO